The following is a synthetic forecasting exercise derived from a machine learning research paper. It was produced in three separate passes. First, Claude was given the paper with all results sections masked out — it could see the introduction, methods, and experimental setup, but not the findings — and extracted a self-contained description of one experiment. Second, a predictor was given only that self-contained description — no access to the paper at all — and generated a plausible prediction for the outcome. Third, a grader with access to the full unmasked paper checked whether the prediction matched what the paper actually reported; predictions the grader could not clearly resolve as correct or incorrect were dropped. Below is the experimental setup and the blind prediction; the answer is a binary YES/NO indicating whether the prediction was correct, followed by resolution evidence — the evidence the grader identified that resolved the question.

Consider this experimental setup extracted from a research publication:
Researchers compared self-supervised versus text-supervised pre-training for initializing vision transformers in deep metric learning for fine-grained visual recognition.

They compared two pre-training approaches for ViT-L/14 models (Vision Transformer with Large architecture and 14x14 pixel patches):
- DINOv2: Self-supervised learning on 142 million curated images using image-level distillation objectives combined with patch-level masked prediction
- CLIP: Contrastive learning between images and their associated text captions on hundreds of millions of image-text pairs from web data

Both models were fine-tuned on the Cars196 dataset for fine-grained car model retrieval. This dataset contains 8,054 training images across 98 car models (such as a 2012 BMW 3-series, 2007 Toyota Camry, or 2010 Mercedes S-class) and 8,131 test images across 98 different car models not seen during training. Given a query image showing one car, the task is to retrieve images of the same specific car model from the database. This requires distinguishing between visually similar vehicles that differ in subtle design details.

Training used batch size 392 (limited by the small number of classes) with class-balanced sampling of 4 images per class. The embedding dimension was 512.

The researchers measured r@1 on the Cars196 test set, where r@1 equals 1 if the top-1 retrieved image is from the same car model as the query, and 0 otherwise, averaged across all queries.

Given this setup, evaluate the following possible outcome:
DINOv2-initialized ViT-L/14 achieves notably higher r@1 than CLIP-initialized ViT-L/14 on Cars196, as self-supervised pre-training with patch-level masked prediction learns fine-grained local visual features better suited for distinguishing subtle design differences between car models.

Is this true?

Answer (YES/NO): NO